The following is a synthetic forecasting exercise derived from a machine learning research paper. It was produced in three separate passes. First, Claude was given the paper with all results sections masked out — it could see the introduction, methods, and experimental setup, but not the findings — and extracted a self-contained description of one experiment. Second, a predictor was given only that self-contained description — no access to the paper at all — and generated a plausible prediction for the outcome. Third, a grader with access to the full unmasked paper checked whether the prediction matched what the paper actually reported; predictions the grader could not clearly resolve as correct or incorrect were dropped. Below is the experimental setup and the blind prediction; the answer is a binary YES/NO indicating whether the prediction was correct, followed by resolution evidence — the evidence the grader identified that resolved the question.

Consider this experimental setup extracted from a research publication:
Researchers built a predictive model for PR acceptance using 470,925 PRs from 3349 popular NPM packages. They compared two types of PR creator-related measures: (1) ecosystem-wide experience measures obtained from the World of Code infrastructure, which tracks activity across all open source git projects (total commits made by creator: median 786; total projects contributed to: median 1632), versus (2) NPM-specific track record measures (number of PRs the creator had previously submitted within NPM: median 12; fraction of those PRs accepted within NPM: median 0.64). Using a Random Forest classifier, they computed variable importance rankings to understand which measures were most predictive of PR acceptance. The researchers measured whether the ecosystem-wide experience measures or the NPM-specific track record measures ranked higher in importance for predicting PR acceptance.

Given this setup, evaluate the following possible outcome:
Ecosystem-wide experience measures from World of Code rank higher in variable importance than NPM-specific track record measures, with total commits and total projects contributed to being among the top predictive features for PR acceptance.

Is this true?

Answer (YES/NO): NO